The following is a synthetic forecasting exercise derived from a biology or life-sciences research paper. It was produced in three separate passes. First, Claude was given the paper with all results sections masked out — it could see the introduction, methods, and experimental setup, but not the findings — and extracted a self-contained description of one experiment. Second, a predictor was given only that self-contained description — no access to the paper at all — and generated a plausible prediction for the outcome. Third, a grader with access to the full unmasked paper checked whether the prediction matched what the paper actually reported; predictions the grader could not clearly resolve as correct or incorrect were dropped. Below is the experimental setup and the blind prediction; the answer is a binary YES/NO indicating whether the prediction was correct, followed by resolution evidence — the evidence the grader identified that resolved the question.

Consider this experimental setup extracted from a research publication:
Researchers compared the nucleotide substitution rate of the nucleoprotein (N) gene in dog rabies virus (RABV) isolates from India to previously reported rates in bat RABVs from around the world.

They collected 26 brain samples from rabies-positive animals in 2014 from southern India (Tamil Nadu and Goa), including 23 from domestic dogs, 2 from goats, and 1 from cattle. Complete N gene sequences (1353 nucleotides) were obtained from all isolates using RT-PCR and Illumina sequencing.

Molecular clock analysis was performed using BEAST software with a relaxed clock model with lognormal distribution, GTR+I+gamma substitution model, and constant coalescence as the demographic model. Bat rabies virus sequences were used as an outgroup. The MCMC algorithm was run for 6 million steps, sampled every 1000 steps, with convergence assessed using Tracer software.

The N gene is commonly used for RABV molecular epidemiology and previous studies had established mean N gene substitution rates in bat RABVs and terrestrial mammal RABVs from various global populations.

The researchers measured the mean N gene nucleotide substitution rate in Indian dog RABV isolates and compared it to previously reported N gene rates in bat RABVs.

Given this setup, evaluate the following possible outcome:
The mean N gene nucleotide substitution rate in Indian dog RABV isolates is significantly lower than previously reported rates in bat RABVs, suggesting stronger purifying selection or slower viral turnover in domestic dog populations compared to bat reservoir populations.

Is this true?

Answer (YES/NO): NO